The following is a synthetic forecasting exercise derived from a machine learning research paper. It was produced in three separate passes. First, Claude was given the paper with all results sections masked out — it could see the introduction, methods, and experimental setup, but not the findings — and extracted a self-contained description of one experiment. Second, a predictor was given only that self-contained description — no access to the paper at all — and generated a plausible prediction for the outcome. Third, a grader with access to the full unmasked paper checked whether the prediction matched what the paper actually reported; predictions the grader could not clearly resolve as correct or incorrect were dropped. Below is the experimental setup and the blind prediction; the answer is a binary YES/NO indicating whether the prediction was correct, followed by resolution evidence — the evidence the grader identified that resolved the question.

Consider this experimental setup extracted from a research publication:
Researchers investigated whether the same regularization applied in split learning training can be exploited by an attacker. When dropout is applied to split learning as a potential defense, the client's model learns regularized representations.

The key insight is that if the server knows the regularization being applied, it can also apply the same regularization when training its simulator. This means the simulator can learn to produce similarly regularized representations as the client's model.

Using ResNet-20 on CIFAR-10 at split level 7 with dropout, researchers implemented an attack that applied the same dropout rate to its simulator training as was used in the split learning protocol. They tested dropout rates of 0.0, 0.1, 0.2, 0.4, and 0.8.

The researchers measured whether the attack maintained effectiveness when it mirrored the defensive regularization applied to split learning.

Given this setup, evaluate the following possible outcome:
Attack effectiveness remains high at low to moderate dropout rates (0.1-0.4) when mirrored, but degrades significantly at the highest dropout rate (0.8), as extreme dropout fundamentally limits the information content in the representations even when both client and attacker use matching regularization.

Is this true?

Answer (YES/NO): NO